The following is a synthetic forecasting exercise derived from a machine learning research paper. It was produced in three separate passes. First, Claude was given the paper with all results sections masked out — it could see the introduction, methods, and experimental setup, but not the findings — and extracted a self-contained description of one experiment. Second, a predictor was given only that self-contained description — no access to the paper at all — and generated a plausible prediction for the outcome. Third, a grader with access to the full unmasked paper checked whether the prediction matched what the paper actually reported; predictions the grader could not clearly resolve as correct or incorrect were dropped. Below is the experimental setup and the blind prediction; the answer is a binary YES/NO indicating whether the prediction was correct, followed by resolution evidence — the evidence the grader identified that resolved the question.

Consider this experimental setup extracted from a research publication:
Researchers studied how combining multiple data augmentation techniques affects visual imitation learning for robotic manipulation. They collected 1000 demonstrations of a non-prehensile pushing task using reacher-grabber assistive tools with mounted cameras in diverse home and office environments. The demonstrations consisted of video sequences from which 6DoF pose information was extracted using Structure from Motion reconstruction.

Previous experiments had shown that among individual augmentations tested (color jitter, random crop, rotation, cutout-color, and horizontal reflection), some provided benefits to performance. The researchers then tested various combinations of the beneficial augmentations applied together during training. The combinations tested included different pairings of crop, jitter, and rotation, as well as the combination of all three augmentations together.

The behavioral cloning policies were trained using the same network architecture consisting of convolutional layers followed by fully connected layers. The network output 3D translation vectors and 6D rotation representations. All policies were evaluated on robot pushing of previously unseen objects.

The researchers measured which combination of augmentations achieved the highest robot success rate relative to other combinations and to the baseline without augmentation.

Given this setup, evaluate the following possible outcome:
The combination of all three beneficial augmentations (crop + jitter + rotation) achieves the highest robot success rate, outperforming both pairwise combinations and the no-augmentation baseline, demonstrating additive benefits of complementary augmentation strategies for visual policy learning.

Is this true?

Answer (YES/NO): NO